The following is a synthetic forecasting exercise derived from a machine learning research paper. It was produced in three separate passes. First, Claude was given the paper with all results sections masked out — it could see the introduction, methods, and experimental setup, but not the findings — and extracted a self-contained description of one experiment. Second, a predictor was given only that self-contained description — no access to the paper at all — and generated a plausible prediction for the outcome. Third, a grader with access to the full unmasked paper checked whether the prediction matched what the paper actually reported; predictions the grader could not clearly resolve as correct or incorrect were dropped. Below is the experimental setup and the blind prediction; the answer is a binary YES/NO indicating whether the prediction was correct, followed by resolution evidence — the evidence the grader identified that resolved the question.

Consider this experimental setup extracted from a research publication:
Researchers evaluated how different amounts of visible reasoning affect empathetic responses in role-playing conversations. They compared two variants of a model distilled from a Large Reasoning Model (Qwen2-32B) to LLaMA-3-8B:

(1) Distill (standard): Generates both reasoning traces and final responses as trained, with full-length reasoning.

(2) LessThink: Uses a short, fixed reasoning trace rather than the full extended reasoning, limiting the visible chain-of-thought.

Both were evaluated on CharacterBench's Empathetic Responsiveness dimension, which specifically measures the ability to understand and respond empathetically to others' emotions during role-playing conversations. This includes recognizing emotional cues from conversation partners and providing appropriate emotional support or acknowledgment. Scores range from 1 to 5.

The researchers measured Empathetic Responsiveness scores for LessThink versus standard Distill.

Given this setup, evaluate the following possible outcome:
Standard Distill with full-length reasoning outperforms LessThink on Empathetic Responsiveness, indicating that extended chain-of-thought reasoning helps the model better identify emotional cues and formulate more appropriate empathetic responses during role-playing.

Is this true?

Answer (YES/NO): NO